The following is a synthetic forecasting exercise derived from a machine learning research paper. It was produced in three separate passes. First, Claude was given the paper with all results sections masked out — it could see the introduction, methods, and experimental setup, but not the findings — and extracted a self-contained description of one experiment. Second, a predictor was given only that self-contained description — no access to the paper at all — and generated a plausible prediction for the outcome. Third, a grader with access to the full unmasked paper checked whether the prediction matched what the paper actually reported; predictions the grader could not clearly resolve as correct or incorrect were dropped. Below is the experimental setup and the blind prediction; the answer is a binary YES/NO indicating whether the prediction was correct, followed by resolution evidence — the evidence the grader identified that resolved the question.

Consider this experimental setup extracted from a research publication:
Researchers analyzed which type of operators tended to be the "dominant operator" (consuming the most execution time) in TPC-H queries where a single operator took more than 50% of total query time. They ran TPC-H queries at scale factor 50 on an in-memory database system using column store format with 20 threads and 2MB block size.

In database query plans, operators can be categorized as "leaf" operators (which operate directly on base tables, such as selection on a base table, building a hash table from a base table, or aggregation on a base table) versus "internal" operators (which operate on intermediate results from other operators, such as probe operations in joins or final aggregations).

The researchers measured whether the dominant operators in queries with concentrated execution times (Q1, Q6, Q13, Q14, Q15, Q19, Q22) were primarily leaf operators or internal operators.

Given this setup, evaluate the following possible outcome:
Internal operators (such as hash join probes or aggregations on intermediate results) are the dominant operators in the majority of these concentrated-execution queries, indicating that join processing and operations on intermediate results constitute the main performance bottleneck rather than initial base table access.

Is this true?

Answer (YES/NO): NO